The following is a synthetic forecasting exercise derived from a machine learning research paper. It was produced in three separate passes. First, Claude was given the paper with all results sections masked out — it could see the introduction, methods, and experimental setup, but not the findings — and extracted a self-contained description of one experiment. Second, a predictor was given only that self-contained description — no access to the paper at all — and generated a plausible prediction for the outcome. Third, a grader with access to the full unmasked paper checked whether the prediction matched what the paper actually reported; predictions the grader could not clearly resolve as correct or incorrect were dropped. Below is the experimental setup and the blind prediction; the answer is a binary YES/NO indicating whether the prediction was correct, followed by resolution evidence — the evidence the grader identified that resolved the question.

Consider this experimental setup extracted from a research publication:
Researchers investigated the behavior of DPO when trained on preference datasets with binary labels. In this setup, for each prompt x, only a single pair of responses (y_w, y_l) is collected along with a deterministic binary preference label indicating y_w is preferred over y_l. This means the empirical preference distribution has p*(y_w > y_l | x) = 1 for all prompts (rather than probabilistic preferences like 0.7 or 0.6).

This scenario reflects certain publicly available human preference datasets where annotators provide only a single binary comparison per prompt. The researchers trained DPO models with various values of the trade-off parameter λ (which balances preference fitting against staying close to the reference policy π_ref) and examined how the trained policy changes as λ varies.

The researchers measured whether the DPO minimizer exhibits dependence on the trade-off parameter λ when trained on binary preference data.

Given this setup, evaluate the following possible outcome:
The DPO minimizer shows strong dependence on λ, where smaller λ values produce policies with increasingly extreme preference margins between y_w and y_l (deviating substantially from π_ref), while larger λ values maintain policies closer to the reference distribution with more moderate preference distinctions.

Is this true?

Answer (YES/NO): NO